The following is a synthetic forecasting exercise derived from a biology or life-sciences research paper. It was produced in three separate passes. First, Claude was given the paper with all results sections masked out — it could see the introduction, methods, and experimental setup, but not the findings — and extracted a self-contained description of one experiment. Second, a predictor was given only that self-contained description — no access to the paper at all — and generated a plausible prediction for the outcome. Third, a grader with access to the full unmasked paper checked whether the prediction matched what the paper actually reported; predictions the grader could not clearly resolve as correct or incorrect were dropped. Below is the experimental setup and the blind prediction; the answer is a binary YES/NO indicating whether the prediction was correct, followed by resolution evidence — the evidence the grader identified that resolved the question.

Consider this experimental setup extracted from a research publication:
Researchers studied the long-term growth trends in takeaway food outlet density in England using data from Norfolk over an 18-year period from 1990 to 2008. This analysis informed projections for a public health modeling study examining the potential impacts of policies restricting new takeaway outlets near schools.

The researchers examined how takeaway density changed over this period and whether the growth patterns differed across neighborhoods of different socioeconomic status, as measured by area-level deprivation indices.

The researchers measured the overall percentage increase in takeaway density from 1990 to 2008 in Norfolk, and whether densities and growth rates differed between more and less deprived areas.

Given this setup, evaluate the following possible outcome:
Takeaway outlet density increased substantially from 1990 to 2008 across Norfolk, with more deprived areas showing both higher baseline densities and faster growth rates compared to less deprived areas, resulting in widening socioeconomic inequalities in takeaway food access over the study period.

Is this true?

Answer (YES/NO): YES